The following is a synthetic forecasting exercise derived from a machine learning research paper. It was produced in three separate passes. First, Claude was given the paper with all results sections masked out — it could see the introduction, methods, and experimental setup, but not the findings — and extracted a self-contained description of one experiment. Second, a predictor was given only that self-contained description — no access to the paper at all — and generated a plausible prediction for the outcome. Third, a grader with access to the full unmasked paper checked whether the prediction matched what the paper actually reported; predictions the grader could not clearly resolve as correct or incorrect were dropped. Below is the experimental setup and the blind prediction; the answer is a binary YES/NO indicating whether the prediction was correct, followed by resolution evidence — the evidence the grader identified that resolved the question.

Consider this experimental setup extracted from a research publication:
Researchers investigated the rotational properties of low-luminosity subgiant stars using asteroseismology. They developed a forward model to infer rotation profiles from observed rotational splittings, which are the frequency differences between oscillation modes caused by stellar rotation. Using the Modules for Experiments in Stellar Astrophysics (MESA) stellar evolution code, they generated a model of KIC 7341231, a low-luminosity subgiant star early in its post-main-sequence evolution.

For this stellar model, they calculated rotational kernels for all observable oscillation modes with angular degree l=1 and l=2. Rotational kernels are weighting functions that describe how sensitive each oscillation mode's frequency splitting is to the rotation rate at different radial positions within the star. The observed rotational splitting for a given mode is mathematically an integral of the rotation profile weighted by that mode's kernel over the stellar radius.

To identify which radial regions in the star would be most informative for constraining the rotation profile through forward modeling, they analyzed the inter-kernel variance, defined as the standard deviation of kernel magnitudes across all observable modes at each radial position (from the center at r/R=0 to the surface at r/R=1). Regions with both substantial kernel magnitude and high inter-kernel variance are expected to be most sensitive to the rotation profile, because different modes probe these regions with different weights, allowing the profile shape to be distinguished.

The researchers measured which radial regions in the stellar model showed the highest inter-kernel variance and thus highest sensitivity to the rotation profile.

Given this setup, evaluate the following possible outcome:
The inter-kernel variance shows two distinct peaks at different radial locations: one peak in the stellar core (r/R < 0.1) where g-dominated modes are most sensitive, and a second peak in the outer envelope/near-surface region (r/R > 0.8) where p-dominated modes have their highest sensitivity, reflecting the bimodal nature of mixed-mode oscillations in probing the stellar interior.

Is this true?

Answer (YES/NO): YES